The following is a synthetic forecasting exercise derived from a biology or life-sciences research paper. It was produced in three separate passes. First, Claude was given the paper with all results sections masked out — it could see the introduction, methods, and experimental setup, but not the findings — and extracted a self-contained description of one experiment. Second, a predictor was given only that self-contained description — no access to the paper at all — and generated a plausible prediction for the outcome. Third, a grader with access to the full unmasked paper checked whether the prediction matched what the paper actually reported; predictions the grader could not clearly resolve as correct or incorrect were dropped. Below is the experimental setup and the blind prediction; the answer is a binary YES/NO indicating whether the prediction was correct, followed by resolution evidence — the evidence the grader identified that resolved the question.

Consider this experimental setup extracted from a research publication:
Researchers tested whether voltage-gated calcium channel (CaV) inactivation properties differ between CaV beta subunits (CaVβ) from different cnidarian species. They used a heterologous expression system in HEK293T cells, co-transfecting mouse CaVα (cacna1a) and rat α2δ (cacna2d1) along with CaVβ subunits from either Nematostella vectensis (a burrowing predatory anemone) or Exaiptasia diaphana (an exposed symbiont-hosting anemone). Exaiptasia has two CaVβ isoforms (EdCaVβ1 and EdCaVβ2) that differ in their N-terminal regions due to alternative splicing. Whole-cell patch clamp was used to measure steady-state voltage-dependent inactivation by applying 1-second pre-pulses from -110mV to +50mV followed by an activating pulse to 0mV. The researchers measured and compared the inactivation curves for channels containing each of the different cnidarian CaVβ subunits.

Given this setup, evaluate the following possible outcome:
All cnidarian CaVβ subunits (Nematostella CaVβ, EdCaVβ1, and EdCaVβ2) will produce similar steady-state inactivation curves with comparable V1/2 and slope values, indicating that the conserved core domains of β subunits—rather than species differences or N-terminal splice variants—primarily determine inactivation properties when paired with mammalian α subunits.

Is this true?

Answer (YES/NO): NO